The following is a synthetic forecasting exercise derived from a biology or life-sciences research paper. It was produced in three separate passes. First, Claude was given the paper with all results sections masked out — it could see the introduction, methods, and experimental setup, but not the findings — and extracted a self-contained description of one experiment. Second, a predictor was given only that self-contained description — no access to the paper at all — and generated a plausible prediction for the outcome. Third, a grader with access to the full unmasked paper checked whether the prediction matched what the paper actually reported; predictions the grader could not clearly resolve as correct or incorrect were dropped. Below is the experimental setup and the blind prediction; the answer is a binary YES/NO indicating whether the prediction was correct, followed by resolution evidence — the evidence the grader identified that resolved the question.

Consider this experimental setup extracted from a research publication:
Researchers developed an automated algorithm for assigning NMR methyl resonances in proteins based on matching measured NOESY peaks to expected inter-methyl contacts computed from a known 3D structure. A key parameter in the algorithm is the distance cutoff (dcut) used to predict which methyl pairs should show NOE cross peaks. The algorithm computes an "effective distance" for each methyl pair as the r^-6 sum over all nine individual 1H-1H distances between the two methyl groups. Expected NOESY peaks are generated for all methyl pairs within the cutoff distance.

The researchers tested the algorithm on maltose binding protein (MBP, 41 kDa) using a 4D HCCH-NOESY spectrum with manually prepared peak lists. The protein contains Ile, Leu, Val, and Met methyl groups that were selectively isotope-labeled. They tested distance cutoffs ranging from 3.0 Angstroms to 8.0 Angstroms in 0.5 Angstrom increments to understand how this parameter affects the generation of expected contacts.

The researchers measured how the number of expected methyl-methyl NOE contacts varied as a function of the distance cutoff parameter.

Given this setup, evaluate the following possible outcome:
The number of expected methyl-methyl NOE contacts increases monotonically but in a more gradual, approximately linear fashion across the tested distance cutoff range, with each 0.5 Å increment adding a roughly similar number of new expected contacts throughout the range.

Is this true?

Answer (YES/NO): NO